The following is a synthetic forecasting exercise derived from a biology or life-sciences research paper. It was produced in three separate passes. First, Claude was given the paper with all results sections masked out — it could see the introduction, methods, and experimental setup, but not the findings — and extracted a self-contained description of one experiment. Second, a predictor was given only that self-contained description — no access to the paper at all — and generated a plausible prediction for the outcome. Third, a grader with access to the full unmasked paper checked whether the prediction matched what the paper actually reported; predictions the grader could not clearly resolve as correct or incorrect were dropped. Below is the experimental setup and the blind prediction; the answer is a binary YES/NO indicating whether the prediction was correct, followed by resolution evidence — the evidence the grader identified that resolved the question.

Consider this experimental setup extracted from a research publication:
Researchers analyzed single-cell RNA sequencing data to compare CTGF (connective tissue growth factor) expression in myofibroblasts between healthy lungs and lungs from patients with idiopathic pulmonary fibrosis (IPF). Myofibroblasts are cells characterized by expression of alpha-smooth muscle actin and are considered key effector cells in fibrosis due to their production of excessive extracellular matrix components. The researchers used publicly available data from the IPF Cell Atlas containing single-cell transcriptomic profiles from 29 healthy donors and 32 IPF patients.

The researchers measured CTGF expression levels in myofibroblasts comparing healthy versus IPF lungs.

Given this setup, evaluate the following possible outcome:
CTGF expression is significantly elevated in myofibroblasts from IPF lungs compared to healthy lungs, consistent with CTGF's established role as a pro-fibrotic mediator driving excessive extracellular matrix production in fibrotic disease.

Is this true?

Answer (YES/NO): NO